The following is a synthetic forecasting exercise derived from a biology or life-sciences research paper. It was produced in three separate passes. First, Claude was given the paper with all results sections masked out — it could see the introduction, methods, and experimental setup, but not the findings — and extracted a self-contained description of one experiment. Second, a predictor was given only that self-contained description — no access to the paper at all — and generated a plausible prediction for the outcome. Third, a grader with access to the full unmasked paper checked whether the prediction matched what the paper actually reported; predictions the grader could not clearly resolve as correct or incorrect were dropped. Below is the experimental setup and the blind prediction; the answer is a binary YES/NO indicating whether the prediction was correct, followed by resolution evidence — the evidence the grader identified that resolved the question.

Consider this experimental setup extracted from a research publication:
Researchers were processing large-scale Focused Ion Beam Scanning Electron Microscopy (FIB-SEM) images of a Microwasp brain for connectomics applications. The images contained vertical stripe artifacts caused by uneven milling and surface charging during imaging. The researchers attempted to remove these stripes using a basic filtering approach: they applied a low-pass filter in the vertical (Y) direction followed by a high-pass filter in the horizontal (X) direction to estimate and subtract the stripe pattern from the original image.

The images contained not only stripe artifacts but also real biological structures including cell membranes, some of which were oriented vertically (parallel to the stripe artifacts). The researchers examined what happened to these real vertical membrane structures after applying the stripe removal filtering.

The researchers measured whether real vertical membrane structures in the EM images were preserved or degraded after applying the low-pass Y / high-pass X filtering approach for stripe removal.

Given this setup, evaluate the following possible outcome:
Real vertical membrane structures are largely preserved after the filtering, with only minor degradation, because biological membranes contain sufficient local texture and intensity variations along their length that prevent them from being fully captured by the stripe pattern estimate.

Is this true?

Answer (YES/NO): NO